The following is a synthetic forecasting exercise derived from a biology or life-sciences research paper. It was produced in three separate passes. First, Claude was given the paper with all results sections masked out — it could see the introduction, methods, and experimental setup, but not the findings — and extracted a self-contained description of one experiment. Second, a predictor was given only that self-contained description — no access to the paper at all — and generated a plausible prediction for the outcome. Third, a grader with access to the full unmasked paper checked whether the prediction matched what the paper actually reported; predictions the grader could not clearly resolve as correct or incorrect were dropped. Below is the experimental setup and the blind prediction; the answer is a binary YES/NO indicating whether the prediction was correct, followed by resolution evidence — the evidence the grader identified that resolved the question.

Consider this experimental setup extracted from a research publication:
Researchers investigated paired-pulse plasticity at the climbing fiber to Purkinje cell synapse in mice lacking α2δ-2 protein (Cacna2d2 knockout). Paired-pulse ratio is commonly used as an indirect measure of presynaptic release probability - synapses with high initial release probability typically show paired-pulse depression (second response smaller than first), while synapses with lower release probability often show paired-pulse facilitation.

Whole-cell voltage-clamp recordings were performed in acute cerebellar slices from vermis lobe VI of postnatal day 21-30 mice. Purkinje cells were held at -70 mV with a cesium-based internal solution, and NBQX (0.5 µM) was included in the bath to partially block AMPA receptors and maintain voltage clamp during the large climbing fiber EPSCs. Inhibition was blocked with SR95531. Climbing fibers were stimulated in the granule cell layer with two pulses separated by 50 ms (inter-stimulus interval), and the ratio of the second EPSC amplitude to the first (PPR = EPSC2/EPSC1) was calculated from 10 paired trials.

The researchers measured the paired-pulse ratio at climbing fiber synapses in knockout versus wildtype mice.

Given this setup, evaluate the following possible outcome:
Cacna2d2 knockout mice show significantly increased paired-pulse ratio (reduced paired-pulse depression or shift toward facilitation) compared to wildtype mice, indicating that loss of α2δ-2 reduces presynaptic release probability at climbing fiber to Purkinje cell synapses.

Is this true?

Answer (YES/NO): YES